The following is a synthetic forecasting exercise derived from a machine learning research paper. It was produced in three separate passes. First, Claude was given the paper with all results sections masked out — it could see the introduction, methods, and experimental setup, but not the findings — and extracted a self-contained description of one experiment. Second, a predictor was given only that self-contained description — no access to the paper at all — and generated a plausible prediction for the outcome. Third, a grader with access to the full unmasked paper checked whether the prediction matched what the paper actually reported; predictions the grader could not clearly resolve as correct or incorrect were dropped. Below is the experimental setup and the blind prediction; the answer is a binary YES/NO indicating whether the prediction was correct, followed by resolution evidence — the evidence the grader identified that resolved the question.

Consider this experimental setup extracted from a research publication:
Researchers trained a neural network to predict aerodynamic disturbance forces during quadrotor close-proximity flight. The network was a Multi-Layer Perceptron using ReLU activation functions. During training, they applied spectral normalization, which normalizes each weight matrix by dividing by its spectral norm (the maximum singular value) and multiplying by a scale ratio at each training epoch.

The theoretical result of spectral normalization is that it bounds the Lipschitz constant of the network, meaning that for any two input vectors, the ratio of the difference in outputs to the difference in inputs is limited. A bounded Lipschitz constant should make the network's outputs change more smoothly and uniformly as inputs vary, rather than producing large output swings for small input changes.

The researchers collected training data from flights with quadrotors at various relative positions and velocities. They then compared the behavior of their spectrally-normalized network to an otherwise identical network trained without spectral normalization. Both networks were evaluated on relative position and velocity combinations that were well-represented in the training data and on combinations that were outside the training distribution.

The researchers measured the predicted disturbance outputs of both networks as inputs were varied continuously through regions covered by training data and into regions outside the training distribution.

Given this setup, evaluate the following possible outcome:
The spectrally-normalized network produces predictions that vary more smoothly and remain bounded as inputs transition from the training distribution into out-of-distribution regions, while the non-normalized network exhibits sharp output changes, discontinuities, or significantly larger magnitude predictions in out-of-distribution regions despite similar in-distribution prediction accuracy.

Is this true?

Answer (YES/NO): NO